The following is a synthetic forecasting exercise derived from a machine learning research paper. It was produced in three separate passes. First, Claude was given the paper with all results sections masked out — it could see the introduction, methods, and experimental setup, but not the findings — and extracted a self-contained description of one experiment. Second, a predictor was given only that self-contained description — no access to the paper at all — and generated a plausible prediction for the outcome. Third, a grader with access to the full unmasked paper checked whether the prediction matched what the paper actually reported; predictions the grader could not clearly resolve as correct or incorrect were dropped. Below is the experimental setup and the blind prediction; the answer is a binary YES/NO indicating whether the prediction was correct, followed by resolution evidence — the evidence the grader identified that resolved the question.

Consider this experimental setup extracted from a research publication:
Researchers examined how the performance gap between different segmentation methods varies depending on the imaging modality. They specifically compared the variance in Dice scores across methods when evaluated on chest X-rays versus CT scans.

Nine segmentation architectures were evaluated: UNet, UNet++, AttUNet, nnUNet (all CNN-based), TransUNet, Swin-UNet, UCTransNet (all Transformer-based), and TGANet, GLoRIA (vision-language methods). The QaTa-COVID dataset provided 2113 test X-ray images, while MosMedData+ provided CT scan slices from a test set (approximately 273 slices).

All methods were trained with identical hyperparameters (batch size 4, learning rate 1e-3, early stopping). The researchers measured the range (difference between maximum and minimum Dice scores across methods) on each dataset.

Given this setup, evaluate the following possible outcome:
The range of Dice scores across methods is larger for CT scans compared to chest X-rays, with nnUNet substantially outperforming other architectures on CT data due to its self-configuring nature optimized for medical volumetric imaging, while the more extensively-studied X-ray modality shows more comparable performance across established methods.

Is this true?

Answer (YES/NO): NO